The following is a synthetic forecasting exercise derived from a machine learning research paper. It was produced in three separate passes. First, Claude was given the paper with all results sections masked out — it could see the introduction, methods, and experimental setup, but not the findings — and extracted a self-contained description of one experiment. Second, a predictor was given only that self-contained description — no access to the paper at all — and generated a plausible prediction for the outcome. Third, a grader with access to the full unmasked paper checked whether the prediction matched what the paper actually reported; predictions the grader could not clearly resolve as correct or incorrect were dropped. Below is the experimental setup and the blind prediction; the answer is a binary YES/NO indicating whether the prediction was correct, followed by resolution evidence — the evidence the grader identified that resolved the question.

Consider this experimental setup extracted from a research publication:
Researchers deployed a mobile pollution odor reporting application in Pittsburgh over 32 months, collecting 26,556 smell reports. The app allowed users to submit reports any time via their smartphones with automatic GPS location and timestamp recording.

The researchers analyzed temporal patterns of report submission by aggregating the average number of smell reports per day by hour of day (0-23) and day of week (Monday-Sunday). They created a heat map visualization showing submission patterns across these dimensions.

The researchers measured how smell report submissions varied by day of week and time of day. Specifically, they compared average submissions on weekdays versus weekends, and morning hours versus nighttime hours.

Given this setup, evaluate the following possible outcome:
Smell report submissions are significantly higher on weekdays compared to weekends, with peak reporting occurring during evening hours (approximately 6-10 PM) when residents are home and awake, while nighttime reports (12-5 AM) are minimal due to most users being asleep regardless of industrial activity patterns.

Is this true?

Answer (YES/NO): NO